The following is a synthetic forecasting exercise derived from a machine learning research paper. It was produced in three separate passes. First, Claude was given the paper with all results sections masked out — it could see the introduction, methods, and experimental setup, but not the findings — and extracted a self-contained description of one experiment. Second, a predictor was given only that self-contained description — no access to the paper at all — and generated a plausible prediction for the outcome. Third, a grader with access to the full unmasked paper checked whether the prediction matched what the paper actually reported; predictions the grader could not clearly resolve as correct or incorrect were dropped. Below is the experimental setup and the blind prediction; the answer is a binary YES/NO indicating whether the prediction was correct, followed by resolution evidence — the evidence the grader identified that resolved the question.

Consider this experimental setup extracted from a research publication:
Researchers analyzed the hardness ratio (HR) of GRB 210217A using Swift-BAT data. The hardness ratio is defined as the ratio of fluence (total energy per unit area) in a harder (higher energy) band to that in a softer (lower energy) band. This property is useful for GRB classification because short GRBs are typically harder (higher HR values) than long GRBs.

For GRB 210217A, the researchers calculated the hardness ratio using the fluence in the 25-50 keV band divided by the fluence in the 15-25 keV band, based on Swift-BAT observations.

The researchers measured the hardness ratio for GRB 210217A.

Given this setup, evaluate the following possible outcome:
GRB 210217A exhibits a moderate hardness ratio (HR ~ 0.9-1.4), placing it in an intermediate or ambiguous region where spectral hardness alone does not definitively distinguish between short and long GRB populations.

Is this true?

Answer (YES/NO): NO